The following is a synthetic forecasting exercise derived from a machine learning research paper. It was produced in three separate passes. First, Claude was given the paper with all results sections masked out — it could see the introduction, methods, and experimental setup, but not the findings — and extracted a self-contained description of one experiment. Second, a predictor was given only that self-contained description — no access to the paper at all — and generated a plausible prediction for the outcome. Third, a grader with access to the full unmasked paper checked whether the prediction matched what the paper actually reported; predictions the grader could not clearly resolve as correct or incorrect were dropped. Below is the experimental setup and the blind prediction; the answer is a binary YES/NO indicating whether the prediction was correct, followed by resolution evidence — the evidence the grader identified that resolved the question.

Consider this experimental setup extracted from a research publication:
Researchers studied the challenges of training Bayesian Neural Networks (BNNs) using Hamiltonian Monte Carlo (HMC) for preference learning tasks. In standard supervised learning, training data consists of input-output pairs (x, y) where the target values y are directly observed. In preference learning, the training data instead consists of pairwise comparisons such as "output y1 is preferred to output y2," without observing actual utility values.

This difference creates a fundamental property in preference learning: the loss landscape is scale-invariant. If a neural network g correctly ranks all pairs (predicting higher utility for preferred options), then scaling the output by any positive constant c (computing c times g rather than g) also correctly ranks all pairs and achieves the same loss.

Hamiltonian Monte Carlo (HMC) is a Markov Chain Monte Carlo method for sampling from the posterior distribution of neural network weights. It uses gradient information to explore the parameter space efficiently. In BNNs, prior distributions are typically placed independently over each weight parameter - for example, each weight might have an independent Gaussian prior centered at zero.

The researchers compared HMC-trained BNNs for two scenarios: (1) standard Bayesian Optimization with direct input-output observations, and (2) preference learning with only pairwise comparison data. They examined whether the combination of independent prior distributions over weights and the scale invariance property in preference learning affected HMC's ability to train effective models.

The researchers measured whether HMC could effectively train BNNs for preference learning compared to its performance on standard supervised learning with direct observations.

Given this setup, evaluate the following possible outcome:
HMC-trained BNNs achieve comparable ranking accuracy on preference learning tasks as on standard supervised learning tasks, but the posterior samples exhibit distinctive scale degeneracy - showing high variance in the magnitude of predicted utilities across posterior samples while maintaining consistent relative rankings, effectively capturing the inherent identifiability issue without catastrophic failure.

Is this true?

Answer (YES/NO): NO